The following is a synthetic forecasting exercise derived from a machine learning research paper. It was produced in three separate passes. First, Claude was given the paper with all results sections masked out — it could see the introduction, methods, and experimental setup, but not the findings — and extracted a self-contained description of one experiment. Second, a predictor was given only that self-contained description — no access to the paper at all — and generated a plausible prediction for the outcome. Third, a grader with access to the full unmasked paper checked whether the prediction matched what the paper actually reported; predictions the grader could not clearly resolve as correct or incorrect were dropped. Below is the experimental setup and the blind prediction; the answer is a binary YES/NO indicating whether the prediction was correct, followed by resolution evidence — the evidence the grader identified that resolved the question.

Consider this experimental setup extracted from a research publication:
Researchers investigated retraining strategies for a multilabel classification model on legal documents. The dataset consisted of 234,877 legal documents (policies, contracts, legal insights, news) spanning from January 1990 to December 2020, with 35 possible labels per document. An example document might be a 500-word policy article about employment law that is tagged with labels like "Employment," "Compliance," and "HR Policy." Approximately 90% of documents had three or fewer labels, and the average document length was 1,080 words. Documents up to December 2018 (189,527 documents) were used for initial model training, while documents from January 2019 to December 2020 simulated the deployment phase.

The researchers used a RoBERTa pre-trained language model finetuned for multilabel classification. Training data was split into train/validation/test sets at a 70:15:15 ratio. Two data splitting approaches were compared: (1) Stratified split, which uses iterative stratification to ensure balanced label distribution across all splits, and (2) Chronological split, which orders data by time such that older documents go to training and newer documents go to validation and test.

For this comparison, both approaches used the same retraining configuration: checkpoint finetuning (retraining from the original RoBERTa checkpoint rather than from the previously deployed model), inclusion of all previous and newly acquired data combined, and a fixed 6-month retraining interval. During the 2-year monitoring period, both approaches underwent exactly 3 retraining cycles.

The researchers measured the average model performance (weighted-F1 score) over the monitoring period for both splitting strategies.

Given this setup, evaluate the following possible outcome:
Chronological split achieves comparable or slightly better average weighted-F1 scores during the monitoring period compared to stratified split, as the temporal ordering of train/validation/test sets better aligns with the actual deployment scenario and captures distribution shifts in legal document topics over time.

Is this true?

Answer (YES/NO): NO